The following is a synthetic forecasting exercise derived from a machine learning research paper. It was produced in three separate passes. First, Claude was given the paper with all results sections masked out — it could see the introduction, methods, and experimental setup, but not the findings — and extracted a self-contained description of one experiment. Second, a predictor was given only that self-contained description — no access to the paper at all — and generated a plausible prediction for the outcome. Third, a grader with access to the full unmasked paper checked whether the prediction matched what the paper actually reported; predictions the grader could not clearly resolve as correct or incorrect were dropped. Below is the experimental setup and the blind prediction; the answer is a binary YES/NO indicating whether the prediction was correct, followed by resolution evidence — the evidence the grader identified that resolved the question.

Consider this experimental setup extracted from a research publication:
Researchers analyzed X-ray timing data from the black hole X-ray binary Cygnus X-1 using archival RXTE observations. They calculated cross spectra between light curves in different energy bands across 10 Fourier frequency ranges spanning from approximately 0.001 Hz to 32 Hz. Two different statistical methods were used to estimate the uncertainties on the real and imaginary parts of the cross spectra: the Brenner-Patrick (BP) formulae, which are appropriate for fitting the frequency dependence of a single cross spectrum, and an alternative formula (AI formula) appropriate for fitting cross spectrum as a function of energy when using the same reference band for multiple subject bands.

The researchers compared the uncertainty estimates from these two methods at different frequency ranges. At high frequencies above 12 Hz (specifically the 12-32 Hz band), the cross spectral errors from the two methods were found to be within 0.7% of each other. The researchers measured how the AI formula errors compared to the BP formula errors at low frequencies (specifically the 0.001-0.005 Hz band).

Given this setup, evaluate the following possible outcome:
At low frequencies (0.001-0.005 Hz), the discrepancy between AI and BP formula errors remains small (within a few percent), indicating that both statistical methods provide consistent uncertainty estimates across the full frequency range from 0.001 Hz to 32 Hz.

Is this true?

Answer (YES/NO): NO